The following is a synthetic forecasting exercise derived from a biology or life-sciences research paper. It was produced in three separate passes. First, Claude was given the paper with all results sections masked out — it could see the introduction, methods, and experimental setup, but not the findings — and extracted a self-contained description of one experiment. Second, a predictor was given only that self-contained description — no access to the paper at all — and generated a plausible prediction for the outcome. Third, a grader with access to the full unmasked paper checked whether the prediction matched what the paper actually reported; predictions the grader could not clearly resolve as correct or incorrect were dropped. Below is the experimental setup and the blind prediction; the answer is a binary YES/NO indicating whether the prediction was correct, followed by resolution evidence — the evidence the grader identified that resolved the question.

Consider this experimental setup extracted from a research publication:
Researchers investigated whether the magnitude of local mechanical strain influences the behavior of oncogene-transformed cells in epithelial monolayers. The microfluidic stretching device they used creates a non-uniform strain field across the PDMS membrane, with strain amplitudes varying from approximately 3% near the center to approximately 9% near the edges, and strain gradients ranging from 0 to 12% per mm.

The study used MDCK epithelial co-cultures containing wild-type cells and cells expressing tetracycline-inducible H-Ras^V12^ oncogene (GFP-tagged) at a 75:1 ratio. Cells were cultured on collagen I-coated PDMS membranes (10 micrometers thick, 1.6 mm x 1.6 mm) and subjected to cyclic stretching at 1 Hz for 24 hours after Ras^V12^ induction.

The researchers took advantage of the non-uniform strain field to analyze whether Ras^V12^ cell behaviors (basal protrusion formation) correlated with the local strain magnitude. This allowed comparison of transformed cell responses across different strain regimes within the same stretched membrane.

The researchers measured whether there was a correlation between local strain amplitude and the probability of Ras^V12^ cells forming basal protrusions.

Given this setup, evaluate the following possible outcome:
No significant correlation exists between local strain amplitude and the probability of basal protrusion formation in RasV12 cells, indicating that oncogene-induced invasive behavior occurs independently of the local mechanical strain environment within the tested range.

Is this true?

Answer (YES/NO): NO